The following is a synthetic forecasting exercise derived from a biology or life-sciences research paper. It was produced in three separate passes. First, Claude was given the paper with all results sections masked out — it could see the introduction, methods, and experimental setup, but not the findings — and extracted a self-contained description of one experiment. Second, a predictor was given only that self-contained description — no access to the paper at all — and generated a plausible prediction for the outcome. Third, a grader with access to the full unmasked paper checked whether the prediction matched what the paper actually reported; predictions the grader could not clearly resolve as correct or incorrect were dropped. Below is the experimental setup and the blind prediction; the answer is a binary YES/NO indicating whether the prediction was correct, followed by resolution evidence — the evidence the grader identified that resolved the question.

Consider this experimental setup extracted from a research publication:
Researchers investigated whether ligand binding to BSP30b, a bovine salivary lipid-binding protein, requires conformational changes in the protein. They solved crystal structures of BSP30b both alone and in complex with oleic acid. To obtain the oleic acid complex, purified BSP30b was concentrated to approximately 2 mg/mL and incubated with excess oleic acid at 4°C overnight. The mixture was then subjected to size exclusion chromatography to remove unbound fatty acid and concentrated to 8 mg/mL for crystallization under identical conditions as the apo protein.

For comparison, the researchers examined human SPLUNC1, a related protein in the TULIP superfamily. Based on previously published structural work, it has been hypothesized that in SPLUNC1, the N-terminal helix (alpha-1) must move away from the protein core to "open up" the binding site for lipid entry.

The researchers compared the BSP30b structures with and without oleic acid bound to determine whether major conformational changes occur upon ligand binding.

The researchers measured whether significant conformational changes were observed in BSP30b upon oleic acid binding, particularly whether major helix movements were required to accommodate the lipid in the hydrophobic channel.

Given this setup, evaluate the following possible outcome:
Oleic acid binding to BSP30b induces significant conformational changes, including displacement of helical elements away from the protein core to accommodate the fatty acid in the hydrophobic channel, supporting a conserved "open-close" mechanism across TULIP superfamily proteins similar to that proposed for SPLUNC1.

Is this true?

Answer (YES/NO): NO